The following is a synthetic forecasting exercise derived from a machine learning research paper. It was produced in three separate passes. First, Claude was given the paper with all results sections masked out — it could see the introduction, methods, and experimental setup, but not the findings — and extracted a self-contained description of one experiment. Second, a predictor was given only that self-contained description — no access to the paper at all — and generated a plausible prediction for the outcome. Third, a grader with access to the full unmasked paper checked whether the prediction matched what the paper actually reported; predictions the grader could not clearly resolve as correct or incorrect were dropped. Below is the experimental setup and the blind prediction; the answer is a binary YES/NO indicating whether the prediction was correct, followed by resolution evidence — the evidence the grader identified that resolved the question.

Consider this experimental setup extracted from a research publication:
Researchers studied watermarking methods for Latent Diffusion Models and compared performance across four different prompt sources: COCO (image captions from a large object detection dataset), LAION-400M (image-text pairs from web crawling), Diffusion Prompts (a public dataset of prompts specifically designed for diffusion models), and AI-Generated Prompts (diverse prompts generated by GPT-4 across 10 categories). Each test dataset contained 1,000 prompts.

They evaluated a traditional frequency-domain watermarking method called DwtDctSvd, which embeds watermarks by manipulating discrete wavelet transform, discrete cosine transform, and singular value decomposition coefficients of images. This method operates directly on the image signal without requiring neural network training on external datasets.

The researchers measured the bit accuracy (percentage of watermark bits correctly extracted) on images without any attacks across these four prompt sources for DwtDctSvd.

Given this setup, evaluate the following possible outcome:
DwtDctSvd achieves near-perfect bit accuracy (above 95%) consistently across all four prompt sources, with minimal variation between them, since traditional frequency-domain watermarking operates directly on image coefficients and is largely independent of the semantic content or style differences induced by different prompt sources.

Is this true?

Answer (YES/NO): YES